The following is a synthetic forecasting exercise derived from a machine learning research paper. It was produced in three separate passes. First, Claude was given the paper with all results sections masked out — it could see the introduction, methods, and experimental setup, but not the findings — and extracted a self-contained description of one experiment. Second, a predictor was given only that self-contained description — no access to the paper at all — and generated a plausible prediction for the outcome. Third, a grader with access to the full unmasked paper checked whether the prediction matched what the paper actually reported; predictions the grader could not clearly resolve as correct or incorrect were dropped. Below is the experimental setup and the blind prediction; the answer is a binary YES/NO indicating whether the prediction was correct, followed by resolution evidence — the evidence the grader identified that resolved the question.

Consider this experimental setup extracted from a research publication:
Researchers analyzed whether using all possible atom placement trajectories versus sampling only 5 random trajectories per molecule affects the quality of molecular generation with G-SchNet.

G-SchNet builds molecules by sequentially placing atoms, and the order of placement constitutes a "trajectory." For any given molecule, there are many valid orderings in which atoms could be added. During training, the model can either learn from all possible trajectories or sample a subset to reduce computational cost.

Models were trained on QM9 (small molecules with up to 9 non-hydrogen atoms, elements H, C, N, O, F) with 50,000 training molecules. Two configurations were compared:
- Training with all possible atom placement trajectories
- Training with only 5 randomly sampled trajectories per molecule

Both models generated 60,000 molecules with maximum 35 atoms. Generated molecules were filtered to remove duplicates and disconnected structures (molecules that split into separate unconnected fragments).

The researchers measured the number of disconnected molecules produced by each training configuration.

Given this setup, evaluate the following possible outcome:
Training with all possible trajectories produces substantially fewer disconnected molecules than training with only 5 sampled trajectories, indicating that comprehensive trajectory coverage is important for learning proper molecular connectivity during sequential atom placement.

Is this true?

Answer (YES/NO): NO